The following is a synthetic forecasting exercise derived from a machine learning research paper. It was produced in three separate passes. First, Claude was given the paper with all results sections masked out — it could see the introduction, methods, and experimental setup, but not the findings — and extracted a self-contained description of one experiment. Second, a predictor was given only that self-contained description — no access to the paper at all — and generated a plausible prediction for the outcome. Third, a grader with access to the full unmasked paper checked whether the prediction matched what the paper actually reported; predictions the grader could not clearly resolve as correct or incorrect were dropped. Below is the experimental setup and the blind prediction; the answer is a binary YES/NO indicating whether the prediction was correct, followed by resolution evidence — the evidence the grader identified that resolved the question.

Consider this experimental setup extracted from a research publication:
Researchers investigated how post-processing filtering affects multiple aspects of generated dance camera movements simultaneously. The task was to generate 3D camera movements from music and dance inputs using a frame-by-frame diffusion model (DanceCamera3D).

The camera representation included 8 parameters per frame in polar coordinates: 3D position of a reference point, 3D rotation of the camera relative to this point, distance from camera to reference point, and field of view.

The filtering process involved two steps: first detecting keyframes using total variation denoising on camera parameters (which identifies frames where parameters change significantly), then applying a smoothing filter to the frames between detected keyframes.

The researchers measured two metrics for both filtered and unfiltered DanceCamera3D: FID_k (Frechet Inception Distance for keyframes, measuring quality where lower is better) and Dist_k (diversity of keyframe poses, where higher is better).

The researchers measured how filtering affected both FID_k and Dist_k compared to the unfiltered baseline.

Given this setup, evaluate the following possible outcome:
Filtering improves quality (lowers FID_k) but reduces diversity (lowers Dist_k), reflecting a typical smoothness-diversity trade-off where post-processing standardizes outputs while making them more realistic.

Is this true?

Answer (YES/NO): NO